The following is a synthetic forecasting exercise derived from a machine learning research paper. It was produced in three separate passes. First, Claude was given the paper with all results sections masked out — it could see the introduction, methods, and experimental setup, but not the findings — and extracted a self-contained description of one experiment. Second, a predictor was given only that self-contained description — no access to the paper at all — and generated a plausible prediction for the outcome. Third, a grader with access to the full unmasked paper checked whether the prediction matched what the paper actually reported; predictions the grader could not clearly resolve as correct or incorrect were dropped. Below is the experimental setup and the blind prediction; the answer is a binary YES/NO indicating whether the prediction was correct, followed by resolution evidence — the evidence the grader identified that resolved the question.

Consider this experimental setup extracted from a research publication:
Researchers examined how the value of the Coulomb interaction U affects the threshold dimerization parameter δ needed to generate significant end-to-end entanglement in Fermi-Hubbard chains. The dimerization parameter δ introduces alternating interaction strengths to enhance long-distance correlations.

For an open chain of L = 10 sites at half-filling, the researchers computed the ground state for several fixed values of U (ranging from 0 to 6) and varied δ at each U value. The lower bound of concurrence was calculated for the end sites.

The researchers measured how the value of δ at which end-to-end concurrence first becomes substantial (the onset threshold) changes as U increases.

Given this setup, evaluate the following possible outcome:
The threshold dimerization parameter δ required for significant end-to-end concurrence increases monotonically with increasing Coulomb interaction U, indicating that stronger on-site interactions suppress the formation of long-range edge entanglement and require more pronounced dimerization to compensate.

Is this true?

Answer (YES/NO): NO